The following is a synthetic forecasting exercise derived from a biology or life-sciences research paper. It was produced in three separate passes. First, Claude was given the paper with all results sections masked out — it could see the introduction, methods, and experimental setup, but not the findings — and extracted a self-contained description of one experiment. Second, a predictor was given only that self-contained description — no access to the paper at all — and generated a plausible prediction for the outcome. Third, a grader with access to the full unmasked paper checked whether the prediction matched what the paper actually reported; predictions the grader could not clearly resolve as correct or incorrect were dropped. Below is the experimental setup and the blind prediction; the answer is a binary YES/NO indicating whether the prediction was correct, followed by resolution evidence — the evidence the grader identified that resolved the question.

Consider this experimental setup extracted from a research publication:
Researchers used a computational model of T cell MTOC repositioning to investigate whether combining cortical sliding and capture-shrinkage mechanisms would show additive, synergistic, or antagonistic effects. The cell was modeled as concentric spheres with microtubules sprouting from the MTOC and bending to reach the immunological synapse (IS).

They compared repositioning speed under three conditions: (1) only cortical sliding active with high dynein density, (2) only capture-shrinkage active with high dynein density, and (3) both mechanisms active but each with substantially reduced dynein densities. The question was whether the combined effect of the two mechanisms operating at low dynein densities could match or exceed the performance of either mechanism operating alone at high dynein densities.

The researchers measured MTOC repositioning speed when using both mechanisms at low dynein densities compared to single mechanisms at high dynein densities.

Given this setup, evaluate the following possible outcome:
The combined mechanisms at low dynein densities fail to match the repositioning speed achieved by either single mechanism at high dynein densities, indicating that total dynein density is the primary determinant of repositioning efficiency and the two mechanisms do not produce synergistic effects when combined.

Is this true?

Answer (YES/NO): NO